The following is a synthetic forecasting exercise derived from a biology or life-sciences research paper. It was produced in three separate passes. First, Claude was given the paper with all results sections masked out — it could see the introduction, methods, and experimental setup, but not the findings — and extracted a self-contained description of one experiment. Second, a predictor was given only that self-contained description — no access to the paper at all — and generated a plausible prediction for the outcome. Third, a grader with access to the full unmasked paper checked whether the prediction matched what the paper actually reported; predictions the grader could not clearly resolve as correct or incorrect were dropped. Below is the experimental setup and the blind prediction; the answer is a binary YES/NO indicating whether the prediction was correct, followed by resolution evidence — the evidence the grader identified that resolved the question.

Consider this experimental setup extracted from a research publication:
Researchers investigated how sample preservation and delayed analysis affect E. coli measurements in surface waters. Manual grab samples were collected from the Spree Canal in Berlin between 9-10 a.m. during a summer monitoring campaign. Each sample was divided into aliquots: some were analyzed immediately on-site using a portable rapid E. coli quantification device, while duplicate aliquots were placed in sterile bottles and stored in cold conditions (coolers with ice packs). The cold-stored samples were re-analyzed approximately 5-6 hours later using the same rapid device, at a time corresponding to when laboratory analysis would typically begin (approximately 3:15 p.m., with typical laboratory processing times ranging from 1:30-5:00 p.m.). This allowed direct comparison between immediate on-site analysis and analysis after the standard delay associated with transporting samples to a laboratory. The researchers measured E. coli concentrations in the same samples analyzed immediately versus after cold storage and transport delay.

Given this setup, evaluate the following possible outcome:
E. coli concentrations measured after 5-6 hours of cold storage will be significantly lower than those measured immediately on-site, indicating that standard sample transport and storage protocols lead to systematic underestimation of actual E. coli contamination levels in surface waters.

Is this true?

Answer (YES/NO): NO